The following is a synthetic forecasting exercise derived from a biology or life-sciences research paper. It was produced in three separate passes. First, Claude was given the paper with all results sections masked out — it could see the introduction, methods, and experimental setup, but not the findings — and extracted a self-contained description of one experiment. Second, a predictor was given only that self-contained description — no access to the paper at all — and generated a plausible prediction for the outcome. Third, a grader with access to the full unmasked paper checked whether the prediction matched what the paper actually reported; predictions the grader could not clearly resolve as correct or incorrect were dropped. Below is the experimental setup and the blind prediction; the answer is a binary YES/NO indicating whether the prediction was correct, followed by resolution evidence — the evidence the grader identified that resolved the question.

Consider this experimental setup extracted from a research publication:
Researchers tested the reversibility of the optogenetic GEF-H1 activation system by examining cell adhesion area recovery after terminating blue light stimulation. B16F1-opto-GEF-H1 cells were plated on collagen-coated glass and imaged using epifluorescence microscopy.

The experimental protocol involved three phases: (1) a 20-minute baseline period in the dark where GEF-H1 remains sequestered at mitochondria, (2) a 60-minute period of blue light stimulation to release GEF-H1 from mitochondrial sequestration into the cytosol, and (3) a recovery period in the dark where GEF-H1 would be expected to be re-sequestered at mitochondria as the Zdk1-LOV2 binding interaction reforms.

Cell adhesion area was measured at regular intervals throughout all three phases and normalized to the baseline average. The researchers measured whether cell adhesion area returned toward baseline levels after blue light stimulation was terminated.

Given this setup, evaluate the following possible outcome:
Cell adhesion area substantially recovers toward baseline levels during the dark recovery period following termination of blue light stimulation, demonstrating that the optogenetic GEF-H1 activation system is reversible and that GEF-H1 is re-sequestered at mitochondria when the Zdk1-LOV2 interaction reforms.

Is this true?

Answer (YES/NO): YES